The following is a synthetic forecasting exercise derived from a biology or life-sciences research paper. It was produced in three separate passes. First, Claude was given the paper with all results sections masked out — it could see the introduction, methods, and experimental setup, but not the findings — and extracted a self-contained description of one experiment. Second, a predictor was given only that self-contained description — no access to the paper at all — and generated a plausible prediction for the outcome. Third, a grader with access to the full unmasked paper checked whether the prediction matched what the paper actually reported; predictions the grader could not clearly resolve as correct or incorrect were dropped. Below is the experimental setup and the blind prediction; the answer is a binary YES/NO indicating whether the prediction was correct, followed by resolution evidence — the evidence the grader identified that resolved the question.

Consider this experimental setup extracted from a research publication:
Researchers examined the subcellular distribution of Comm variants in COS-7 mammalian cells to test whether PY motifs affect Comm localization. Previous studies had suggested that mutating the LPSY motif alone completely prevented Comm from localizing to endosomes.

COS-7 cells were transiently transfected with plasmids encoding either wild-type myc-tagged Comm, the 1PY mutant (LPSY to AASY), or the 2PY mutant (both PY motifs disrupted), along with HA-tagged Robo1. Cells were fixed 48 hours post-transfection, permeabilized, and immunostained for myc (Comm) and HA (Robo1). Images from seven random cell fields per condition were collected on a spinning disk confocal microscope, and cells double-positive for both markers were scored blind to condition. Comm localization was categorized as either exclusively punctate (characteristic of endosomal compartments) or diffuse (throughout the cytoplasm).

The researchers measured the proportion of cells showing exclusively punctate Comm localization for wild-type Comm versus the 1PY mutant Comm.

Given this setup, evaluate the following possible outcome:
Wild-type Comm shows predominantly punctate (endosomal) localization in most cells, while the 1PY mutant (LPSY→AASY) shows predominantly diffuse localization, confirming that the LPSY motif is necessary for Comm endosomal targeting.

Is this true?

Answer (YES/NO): NO